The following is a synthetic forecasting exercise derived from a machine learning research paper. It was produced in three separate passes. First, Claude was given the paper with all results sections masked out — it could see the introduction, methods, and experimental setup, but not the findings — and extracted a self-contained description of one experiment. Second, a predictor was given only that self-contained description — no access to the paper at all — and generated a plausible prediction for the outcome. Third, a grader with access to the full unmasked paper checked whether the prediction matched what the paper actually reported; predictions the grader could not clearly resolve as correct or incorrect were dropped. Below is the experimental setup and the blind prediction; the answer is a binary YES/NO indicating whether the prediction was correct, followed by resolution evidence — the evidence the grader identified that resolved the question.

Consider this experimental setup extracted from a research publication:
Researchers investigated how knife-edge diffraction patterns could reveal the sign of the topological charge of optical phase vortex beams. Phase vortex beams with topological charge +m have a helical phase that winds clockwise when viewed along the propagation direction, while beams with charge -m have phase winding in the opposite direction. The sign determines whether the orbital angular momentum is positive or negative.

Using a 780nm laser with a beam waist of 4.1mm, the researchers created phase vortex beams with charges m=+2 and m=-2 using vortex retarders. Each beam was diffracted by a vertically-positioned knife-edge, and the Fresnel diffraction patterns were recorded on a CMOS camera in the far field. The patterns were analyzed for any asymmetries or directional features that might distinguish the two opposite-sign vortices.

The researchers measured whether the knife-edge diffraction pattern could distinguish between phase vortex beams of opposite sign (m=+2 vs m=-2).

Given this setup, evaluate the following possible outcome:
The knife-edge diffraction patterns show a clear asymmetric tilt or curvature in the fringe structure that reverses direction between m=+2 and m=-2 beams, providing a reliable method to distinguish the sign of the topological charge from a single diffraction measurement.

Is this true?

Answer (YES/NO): YES